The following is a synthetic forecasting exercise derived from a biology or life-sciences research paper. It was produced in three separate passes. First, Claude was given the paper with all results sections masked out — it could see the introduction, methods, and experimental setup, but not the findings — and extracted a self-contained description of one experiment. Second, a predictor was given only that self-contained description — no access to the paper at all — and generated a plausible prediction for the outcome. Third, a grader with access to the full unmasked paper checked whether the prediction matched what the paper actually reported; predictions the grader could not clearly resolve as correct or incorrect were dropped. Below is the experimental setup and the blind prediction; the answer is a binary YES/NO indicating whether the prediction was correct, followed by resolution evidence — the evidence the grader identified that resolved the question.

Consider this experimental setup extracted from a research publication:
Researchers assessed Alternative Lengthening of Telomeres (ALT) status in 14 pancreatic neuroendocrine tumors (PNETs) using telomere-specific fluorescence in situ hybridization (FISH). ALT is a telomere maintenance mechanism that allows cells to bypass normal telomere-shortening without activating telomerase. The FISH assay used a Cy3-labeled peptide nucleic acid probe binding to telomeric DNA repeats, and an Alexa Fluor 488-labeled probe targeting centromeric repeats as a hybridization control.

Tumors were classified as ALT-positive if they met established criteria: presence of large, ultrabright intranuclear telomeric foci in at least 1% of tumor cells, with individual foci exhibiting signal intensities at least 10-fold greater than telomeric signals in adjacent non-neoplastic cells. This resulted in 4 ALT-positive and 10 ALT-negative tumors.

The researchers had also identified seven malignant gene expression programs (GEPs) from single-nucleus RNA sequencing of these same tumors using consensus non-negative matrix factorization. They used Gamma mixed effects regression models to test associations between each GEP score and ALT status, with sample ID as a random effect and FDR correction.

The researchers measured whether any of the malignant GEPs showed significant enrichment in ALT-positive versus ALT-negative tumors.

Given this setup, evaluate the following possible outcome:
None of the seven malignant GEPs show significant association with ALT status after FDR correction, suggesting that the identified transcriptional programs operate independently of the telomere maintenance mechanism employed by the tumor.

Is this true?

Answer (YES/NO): NO